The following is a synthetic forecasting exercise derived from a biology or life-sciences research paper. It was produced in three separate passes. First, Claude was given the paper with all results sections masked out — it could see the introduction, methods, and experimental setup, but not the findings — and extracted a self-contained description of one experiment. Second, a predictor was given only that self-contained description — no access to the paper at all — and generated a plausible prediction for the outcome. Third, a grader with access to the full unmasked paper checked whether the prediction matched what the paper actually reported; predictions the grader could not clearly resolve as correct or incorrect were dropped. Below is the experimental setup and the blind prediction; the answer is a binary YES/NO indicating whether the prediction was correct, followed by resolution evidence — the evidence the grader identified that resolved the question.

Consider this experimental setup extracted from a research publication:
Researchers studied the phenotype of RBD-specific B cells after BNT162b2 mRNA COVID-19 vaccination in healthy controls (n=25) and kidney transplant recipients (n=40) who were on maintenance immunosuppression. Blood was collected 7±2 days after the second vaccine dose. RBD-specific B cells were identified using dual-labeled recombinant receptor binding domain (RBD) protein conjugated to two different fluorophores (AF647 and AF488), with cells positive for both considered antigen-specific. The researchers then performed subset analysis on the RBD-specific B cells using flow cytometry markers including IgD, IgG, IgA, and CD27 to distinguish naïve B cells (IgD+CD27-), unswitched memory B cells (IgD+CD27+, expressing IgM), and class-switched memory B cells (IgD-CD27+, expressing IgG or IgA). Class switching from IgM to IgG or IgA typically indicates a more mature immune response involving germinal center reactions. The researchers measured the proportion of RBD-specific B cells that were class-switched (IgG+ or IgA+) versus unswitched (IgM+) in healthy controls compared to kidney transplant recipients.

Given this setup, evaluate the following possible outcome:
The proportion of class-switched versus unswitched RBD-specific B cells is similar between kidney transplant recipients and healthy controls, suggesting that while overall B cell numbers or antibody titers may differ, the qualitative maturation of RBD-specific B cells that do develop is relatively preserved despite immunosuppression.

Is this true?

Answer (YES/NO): NO